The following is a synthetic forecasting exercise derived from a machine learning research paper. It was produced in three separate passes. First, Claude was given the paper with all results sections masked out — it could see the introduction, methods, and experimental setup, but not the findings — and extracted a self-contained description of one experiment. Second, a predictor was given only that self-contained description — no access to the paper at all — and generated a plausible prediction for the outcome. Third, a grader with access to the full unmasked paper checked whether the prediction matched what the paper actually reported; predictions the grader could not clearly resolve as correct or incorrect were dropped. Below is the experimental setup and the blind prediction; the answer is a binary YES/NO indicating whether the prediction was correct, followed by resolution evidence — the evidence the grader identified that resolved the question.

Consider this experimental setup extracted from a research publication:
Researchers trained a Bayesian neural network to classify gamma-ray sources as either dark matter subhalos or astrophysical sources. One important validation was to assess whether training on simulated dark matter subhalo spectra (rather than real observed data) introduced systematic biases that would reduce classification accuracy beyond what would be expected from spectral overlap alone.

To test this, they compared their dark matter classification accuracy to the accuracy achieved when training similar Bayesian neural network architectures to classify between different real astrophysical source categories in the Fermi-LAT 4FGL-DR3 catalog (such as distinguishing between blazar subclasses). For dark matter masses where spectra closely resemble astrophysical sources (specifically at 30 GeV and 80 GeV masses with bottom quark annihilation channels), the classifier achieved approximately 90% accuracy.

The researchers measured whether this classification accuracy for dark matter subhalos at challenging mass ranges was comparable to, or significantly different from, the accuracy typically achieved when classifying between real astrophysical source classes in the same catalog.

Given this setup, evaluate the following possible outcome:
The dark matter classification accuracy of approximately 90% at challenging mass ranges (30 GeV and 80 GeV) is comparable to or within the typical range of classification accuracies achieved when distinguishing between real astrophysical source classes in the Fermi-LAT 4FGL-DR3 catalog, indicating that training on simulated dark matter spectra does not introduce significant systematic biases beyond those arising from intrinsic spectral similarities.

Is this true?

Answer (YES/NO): YES